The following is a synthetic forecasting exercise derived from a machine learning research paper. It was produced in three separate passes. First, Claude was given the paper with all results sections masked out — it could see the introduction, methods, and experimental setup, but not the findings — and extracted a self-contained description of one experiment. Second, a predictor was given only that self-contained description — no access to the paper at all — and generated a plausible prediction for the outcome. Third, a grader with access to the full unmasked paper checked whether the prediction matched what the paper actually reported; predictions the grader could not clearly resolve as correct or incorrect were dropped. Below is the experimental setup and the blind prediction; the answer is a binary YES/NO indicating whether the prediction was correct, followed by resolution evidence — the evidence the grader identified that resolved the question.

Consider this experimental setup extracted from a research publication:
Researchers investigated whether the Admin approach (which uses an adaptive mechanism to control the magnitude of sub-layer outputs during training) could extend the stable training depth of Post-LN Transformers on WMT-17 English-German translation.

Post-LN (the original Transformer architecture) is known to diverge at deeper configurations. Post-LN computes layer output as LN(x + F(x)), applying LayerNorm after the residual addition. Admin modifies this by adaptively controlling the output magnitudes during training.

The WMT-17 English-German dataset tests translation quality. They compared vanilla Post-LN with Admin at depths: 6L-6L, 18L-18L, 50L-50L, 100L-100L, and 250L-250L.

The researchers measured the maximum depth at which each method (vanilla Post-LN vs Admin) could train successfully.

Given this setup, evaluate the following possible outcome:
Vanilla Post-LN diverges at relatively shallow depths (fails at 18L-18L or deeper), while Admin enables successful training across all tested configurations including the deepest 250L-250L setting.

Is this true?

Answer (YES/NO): NO